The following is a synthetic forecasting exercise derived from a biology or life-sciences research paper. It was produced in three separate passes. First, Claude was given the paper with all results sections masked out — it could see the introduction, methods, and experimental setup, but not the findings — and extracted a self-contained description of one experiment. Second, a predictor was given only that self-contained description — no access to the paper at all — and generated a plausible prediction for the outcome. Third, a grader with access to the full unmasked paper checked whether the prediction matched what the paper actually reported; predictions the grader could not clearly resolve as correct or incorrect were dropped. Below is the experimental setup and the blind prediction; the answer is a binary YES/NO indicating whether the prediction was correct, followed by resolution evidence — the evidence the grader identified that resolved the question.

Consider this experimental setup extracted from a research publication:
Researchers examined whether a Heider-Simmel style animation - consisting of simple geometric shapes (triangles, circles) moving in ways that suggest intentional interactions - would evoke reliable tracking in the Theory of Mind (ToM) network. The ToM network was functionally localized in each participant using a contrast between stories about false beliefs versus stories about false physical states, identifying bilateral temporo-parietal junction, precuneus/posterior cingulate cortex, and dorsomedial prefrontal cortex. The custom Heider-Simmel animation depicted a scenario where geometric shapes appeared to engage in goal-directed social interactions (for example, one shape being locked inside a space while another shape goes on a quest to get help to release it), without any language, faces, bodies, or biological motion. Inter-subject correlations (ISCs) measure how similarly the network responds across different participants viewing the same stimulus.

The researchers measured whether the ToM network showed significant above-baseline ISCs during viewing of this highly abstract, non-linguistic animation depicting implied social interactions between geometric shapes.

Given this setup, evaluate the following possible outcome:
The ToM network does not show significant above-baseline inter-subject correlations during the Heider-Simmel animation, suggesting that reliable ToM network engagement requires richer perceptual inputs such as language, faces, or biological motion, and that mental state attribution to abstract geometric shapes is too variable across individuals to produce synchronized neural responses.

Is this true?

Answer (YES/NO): NO